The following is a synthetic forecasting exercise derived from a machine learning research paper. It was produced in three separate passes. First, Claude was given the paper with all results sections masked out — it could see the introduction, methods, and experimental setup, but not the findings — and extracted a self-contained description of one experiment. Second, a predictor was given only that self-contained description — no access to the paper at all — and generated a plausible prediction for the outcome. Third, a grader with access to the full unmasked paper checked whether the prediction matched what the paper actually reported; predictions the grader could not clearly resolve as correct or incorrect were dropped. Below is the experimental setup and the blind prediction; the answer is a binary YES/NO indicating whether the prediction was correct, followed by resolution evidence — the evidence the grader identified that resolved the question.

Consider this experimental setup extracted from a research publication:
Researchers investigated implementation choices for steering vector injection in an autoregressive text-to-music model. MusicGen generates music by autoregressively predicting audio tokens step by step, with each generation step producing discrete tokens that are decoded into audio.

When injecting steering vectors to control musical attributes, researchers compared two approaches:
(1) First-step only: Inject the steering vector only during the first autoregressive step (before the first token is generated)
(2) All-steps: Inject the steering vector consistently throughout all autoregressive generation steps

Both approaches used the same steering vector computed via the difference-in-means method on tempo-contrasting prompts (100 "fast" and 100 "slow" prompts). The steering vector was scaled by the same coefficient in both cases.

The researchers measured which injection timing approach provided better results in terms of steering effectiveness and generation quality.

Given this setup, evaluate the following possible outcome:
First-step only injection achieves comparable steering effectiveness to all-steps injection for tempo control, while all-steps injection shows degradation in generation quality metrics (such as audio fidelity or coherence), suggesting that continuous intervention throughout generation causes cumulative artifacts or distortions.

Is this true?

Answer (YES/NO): NO